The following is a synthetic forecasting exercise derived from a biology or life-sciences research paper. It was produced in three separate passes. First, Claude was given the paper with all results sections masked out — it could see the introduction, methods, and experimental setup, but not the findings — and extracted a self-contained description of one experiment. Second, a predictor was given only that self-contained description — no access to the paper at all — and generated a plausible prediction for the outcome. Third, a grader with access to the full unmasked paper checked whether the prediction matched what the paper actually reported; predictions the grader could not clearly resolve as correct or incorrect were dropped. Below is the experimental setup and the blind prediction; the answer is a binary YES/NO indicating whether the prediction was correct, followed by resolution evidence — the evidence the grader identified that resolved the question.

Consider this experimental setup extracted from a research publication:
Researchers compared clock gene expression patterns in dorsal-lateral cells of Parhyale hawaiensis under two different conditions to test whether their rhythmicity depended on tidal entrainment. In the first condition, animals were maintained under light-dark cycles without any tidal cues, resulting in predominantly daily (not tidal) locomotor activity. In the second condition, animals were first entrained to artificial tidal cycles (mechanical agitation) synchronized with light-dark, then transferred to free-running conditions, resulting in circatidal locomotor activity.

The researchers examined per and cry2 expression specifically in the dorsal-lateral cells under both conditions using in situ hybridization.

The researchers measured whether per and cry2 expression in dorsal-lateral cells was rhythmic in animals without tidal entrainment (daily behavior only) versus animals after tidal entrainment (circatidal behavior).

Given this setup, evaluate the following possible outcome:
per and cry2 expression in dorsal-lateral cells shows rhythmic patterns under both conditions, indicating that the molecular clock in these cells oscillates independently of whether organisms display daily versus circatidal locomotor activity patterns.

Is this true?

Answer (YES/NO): NO